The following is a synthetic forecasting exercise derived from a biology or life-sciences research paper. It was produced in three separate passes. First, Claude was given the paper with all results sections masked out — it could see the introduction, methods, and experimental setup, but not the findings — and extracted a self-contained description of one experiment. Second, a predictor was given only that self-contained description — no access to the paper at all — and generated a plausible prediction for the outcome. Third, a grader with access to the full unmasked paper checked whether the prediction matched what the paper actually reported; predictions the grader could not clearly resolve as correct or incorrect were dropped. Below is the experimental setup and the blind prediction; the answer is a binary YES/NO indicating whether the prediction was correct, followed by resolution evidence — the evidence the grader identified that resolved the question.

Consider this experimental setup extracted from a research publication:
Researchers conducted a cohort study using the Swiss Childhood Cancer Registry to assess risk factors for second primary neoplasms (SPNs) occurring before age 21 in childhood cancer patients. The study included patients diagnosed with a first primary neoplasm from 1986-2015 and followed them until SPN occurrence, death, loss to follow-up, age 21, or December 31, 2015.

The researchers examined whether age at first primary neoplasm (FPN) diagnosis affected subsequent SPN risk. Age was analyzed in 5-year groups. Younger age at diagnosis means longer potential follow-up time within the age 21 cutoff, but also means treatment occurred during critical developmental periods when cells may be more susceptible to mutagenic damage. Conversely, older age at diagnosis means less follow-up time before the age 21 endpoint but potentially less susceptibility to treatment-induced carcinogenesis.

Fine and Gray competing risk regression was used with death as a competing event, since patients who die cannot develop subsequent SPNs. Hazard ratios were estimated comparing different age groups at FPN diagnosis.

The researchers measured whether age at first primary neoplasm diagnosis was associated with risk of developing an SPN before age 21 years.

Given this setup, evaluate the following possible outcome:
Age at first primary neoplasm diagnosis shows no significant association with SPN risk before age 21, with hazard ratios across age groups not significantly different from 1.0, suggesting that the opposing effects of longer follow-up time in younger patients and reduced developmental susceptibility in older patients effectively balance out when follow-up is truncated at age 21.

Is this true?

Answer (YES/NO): NO